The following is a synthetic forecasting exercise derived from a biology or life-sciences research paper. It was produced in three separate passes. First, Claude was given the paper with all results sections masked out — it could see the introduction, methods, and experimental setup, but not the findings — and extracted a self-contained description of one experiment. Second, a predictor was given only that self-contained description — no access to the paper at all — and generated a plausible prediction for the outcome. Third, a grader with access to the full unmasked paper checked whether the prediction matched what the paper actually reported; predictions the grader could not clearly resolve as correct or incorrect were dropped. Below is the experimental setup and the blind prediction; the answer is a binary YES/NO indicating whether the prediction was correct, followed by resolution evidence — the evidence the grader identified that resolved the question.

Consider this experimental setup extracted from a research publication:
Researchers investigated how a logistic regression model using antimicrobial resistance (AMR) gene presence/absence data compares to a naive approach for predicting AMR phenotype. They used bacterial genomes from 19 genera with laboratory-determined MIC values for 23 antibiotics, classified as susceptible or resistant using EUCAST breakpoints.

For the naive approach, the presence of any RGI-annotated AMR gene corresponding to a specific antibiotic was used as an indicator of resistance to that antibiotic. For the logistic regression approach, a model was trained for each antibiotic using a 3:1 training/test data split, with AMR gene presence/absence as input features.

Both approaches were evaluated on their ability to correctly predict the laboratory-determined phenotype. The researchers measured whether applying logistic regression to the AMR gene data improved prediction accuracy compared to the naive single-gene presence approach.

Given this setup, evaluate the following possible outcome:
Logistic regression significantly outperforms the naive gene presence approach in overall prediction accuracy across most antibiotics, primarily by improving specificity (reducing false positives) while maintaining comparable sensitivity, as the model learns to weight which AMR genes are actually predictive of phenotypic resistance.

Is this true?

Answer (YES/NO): NO